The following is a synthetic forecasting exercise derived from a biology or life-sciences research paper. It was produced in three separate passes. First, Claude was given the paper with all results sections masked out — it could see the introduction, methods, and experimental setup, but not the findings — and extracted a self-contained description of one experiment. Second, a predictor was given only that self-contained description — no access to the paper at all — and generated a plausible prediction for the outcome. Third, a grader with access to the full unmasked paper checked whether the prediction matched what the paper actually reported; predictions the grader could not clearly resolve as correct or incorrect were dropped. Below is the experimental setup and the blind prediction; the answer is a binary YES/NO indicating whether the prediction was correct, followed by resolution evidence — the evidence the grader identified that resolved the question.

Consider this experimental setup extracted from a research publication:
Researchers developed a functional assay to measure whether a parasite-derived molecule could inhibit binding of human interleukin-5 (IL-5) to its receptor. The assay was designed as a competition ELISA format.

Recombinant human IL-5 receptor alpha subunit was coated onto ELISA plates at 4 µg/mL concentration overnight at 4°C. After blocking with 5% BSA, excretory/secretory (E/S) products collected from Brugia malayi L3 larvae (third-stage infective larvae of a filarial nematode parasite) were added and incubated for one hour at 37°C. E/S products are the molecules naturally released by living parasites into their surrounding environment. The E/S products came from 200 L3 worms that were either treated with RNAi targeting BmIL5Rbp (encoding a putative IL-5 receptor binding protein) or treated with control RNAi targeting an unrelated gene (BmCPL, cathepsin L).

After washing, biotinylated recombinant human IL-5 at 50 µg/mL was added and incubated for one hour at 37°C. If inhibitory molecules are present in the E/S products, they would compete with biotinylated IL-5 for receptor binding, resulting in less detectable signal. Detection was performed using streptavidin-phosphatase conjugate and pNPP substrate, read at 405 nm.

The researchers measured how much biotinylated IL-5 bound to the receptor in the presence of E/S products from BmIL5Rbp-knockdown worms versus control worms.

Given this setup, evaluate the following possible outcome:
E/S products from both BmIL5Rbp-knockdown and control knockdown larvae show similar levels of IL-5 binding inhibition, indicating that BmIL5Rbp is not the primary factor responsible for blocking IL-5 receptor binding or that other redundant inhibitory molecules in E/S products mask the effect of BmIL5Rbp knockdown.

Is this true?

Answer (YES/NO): NO